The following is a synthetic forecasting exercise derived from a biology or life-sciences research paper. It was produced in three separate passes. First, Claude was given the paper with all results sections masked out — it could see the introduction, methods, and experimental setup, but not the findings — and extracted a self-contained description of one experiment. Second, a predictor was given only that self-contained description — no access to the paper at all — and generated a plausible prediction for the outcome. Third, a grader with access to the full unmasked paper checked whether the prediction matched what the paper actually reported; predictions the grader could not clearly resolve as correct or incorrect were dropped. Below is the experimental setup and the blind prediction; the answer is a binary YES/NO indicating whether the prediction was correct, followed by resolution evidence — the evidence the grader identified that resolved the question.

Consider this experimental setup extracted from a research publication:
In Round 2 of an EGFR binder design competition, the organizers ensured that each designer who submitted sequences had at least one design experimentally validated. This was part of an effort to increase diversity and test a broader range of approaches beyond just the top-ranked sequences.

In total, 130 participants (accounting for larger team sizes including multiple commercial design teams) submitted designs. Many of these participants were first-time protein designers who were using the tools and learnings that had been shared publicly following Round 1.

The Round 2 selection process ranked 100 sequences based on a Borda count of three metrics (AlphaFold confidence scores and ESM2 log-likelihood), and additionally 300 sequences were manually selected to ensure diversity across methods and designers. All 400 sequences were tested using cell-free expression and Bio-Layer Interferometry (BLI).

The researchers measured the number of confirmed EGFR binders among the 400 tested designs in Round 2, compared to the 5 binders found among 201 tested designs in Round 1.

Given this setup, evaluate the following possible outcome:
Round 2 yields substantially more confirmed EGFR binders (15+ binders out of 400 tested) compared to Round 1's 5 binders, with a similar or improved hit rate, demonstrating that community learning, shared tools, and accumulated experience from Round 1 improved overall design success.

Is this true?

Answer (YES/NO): YES